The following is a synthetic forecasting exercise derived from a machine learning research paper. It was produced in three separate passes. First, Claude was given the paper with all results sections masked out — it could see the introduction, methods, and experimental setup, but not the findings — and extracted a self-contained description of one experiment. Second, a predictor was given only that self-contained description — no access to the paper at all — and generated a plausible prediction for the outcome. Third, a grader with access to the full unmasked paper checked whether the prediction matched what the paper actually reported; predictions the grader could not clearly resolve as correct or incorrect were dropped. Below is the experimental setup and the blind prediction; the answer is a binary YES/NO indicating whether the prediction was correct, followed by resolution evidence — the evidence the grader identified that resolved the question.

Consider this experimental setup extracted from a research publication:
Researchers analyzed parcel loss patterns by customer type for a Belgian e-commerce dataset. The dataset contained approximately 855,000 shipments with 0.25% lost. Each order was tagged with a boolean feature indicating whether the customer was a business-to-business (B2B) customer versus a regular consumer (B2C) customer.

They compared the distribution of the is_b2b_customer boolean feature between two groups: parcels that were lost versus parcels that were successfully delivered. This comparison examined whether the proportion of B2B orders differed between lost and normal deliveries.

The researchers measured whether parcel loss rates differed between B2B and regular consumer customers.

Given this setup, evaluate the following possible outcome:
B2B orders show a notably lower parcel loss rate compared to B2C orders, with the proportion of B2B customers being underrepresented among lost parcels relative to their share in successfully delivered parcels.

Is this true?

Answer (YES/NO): NO